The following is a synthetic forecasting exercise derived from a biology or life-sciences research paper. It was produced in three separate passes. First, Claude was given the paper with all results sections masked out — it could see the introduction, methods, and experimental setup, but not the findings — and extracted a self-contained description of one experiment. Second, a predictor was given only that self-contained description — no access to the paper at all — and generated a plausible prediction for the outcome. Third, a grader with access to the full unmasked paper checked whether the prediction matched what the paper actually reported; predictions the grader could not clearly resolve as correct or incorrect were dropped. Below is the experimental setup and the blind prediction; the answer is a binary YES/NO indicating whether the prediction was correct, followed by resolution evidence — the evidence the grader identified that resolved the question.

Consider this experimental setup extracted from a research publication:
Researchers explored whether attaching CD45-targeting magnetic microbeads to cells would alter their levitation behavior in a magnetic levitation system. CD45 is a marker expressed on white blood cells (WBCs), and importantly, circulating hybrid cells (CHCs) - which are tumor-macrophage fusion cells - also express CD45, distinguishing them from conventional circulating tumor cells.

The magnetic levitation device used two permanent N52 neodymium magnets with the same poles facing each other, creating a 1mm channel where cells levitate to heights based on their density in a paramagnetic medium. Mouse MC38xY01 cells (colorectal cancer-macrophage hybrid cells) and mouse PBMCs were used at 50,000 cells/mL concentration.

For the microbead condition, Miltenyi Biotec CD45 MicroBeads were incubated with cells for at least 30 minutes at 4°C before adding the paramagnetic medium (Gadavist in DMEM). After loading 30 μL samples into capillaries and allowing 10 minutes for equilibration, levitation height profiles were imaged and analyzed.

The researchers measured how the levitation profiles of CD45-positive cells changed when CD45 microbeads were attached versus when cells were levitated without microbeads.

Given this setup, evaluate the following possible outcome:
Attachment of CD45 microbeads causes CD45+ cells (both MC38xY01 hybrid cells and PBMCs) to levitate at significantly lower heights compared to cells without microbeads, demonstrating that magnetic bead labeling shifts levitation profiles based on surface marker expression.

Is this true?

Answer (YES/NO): NO